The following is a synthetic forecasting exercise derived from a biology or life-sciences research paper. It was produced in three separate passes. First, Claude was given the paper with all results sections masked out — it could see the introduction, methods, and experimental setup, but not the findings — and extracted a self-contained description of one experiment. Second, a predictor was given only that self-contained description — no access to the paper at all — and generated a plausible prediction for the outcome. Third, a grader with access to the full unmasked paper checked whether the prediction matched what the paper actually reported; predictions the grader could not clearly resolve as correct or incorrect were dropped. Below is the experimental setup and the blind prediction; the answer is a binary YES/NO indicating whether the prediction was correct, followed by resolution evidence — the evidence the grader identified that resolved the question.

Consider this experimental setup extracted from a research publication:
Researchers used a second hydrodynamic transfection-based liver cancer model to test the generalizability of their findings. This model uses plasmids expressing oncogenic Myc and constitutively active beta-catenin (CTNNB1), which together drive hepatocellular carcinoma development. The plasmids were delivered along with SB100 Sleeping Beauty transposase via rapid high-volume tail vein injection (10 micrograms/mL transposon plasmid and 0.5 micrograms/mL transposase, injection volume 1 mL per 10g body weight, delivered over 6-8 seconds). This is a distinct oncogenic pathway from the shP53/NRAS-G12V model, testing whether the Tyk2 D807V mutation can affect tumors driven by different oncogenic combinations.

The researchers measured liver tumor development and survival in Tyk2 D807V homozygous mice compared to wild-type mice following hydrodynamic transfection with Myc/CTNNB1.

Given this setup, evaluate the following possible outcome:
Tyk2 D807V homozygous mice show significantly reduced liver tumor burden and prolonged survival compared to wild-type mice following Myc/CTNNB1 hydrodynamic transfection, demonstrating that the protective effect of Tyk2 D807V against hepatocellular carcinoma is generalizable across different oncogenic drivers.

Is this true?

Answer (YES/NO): NO